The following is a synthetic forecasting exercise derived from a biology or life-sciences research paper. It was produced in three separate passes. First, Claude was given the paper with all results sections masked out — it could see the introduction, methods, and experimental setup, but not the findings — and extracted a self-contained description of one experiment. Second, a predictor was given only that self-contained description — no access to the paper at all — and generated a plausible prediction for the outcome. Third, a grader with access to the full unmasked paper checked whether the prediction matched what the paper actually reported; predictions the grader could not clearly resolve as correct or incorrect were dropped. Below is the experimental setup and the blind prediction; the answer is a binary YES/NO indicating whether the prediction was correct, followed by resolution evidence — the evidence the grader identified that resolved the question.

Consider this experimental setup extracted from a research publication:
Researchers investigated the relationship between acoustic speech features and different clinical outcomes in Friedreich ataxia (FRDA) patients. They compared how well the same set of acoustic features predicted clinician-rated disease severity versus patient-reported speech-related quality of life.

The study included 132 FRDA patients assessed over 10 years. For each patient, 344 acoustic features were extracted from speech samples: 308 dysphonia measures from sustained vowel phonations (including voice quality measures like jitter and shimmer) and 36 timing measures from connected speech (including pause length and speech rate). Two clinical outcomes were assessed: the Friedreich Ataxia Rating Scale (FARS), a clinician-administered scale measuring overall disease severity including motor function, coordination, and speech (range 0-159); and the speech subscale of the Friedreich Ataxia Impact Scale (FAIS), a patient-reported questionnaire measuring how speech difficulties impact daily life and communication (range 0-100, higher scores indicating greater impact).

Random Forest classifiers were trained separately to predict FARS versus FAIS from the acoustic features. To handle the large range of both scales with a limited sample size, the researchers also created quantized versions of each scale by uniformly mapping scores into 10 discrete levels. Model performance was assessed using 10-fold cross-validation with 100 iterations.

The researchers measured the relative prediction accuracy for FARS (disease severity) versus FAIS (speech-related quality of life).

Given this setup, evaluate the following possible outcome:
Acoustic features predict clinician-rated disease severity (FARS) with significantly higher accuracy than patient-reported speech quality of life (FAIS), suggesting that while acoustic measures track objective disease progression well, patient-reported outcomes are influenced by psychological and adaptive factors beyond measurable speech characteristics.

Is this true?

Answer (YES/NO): YES